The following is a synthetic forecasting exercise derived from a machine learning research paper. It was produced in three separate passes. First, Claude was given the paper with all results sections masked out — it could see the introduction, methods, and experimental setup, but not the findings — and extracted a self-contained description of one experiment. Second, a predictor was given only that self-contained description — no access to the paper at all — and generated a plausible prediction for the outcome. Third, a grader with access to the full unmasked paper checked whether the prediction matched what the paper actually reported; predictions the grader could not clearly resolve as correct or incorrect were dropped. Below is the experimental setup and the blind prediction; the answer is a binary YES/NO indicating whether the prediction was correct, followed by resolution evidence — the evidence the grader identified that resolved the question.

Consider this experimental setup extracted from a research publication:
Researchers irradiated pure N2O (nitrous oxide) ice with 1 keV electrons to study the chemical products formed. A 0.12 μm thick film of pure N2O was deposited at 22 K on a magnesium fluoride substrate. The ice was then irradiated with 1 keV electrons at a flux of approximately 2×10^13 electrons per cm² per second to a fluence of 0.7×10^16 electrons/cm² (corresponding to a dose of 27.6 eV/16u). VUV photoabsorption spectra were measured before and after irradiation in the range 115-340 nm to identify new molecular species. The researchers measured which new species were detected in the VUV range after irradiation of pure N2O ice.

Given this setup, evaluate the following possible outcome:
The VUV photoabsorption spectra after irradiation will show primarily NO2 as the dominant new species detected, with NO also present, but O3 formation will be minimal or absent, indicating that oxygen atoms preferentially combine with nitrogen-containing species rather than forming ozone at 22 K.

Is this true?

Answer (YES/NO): NO